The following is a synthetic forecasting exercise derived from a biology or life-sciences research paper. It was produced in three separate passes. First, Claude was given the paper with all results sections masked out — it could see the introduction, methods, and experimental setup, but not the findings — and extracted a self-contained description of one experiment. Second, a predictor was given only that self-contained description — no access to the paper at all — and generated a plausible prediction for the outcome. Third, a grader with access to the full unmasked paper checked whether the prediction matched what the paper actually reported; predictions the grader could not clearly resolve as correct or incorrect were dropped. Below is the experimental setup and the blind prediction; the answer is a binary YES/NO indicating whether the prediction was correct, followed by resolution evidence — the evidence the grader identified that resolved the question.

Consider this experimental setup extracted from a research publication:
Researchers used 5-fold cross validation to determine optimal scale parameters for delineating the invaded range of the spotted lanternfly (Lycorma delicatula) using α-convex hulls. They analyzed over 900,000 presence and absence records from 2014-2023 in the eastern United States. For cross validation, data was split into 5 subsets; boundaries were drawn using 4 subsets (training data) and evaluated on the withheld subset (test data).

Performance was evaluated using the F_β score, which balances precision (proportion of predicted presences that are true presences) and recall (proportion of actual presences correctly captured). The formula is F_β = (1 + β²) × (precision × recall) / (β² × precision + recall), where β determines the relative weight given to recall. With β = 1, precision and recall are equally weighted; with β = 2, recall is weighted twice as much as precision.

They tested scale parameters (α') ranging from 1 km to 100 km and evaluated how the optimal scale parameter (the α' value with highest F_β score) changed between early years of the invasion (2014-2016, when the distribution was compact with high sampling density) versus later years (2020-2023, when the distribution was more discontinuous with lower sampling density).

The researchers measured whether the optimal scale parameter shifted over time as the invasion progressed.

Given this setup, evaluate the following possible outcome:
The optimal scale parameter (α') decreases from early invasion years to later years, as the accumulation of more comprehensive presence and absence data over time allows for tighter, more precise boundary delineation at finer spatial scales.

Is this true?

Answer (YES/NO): NO